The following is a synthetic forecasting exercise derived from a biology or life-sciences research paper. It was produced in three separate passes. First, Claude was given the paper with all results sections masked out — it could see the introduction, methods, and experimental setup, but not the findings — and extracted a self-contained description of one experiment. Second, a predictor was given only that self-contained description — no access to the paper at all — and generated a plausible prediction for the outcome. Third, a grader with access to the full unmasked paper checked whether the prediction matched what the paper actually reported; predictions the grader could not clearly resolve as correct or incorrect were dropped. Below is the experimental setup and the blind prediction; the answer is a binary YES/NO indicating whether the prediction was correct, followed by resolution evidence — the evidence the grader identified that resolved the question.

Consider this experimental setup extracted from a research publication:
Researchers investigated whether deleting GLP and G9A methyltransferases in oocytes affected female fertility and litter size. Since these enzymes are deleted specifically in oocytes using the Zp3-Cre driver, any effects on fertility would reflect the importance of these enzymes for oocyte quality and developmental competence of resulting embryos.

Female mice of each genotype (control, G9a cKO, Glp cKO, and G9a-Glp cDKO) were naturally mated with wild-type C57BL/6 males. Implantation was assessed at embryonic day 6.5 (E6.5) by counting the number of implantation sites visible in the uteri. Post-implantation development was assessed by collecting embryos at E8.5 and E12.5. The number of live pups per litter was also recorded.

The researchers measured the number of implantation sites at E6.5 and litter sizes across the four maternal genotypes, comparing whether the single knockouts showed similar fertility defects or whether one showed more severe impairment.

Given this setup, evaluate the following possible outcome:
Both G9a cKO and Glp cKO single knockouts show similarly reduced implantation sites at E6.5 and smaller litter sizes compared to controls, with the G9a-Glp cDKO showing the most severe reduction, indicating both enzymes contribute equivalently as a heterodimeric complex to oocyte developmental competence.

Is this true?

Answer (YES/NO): NO